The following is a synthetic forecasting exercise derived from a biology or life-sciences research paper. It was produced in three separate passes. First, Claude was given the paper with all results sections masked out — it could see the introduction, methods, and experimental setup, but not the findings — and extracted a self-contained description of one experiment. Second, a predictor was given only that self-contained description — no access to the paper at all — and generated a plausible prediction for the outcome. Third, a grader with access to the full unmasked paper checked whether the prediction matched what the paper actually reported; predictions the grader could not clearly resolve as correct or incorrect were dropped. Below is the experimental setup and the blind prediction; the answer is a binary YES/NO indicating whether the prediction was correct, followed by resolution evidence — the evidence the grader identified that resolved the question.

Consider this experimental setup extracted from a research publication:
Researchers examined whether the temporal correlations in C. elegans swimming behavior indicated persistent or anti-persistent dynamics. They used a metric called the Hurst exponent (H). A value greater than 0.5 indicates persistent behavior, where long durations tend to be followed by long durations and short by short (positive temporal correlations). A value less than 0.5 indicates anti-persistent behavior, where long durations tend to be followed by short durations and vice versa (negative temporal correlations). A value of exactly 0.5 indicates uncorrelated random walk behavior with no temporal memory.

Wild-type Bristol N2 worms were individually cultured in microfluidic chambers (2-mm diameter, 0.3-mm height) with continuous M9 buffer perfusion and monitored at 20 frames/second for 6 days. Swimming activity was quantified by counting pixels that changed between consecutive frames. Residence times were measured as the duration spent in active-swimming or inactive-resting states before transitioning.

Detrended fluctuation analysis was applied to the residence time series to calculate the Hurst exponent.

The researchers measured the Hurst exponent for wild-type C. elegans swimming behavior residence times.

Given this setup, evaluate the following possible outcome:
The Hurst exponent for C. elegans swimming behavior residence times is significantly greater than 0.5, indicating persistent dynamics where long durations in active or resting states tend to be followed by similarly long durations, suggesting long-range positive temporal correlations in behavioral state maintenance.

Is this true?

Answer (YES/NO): YES